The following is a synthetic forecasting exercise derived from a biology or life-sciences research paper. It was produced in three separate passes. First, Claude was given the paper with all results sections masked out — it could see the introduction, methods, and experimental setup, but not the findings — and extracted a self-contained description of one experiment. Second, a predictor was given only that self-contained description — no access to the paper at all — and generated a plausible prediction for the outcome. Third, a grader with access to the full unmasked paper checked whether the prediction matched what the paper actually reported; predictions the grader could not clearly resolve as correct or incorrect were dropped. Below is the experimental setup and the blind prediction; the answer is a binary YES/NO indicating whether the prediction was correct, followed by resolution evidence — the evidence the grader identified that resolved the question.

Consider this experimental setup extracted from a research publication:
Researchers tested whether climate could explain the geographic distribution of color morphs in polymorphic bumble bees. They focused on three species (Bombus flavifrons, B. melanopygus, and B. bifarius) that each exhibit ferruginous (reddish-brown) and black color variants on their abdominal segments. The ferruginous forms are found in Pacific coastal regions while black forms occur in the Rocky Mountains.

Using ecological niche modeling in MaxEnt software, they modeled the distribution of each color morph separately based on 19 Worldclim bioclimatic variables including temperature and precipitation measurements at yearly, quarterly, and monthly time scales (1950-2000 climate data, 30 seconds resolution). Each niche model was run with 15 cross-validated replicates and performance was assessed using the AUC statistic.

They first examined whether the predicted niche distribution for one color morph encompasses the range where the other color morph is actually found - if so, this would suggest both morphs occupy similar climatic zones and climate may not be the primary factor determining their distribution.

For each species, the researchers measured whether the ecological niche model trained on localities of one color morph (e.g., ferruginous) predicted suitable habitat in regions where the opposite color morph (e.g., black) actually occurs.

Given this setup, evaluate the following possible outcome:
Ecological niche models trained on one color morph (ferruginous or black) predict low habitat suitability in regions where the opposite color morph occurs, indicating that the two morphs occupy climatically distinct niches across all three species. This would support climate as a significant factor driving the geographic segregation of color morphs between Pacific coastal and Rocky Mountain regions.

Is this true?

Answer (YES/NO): YES